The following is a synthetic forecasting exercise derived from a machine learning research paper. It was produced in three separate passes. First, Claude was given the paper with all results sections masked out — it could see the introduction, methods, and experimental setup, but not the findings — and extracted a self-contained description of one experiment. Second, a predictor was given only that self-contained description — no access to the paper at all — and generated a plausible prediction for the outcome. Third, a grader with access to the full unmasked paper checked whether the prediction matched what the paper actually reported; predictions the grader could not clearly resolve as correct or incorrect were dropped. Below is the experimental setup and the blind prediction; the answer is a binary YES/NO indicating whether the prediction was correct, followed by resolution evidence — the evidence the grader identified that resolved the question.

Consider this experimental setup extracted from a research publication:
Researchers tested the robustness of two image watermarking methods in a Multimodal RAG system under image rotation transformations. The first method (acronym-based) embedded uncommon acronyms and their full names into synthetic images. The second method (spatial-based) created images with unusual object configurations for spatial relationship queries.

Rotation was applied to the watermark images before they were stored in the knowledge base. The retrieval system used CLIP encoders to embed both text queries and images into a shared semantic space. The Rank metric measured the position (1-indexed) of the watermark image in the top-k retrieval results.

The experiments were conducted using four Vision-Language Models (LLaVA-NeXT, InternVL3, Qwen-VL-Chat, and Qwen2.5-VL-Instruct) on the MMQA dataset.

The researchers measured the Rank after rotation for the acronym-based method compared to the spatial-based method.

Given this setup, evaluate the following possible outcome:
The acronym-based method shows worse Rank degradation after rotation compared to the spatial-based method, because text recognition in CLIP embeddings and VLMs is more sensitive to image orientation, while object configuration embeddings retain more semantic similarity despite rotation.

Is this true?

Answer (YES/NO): NO